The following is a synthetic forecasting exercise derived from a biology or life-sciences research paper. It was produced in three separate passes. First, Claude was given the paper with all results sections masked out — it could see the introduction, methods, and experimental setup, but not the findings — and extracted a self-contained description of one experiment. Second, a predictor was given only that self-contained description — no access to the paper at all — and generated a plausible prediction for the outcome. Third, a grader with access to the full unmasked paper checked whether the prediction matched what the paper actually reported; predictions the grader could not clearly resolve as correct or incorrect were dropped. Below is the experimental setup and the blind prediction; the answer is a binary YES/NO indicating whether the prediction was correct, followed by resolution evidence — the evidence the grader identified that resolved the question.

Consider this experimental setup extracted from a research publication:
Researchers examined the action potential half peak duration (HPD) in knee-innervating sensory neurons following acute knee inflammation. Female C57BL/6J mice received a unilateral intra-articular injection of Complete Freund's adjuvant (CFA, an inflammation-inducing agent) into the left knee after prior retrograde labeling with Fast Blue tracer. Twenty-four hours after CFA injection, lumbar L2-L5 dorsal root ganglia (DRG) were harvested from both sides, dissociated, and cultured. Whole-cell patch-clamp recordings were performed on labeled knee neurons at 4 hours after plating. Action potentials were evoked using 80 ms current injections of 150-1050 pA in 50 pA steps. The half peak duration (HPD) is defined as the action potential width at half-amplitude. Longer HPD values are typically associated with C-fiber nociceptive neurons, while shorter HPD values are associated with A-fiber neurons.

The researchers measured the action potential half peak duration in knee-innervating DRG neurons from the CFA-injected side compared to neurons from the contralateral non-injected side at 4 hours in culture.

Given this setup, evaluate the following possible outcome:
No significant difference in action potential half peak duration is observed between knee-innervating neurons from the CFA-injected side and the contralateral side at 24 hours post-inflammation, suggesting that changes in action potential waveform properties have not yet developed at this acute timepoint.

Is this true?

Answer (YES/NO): YES